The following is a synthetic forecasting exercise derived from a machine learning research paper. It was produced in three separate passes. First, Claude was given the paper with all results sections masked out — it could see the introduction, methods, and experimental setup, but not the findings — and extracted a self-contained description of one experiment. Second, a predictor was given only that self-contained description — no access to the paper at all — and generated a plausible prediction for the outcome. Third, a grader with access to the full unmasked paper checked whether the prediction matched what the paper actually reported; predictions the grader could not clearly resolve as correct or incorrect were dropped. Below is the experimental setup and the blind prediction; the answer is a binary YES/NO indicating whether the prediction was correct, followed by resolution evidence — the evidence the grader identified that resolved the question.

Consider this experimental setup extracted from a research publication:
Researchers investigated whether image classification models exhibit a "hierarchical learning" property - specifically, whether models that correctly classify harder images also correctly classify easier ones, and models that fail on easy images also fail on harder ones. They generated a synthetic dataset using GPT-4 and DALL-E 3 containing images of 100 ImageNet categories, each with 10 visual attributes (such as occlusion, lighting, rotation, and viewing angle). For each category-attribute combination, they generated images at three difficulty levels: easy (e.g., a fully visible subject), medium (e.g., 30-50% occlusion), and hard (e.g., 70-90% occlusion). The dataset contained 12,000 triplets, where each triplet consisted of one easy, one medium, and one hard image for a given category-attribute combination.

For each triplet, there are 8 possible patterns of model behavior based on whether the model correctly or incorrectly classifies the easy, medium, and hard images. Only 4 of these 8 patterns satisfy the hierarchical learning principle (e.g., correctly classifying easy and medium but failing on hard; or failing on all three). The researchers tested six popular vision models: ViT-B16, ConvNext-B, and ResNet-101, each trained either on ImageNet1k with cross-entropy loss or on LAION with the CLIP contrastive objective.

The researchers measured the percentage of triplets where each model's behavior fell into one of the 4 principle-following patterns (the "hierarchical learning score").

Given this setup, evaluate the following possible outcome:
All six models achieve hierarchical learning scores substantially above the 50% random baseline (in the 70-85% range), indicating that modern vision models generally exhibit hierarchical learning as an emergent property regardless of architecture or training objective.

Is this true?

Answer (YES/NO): NO